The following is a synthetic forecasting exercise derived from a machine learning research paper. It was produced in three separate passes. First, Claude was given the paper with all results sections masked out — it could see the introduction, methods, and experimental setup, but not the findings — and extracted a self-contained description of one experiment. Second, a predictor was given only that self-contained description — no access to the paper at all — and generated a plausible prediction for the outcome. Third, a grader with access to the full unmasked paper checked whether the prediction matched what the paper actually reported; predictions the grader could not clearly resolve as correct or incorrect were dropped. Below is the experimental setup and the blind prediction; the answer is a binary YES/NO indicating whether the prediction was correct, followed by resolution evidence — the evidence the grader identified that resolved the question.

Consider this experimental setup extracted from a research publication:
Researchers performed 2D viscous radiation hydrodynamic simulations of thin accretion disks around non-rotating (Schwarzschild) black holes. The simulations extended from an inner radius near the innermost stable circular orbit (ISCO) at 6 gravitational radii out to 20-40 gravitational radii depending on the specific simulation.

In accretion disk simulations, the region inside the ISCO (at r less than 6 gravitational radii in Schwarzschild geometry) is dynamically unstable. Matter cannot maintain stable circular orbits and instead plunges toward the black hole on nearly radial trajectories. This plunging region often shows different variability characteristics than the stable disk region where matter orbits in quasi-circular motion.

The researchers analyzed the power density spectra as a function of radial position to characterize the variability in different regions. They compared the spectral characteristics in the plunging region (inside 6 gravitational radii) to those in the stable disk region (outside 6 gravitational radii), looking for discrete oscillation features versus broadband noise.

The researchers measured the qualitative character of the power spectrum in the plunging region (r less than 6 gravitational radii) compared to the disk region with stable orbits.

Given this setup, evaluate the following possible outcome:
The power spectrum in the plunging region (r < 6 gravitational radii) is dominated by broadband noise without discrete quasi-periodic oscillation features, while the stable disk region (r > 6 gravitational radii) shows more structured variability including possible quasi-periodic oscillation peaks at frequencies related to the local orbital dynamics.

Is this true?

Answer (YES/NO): YES